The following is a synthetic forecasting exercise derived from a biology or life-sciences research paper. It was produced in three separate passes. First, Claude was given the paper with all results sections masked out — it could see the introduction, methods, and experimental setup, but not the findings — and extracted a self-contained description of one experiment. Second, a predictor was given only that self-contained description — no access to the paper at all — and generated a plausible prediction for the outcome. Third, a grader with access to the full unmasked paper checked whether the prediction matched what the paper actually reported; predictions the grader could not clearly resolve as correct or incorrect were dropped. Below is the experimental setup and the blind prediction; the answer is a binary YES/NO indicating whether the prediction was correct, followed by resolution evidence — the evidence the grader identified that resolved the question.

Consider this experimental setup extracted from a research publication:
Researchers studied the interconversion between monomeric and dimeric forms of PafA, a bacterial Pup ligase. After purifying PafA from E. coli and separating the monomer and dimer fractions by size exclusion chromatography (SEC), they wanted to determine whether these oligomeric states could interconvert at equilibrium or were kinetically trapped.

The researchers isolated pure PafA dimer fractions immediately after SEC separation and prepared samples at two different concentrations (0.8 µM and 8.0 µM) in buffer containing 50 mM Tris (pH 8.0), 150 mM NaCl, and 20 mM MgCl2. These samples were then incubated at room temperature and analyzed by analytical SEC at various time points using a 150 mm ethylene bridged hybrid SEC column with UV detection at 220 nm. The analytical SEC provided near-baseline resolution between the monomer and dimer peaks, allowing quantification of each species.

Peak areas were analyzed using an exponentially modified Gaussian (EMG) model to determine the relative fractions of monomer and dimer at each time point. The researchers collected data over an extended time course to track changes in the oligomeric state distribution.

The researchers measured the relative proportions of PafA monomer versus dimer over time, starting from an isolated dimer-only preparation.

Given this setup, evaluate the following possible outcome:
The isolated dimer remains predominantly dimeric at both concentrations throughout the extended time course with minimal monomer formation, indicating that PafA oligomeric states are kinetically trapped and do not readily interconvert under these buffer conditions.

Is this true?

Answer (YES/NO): NO